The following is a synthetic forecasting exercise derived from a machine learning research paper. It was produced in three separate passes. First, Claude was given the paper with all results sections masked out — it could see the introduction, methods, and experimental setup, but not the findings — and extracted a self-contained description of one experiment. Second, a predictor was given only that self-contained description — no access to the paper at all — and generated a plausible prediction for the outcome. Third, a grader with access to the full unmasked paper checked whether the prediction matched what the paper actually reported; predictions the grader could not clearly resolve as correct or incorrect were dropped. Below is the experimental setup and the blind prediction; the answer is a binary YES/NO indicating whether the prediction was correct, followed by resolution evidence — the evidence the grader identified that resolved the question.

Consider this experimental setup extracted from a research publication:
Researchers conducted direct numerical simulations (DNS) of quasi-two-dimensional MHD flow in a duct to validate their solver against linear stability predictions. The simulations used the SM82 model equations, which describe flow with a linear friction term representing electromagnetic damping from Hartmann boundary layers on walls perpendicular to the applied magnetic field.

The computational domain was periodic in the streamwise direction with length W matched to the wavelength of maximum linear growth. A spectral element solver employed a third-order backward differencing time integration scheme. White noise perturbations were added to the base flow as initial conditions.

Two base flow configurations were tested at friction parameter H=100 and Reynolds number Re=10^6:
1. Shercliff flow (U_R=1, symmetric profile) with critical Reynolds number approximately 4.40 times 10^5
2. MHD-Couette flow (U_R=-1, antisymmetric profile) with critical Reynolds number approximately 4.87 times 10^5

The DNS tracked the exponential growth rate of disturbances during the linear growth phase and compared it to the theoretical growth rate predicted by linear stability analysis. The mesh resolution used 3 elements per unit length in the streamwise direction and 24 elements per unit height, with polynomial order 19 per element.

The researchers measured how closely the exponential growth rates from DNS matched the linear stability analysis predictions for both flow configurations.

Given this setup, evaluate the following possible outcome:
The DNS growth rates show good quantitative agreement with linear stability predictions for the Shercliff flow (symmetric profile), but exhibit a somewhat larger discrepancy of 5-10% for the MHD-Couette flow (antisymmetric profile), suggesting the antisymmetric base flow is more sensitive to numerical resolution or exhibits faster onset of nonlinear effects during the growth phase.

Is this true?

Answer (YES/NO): NO